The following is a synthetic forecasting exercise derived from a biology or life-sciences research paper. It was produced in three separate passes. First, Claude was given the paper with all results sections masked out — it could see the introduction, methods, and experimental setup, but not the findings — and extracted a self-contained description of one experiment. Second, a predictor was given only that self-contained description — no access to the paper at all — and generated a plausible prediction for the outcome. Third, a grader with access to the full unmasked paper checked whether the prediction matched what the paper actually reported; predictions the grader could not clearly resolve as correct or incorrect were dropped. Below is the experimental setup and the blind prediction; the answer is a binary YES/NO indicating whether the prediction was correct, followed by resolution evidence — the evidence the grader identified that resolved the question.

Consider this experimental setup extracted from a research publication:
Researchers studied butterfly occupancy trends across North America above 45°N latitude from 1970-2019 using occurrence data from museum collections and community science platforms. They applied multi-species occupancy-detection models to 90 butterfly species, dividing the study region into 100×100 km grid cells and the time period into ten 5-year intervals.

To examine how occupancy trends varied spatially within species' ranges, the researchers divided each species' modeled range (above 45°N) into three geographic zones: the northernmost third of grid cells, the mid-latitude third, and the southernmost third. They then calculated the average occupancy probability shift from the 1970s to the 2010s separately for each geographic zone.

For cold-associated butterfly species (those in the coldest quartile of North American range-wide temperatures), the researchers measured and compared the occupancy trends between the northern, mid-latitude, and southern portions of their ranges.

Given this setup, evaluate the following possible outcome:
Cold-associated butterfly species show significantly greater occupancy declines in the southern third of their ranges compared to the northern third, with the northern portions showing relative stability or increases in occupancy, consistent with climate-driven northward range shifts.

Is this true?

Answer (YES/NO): NO